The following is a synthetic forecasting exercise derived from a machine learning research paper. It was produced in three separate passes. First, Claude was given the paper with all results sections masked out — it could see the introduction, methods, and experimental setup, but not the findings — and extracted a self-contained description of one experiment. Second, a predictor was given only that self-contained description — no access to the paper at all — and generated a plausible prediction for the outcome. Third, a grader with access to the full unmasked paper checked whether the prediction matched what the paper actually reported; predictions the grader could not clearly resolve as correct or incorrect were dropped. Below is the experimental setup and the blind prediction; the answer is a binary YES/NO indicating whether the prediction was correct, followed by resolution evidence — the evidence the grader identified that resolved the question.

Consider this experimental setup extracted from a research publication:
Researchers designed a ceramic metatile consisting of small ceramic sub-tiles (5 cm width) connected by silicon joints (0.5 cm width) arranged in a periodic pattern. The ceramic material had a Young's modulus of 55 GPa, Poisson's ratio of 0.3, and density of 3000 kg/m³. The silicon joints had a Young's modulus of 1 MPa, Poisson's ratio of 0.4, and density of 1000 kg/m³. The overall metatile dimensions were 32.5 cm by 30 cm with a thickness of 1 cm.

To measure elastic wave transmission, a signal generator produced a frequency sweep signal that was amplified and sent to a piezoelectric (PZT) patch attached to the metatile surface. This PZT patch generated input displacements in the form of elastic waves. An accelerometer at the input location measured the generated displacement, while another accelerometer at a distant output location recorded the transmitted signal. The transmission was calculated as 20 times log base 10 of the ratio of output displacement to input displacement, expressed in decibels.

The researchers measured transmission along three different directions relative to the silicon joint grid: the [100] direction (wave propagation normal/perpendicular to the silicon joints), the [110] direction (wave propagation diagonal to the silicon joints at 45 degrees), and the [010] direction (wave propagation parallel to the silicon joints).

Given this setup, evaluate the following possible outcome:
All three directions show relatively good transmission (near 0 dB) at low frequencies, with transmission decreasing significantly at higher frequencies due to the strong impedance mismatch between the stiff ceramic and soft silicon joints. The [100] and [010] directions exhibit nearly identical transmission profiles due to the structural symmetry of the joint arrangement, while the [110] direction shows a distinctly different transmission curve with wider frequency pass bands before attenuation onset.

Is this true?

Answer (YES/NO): NO